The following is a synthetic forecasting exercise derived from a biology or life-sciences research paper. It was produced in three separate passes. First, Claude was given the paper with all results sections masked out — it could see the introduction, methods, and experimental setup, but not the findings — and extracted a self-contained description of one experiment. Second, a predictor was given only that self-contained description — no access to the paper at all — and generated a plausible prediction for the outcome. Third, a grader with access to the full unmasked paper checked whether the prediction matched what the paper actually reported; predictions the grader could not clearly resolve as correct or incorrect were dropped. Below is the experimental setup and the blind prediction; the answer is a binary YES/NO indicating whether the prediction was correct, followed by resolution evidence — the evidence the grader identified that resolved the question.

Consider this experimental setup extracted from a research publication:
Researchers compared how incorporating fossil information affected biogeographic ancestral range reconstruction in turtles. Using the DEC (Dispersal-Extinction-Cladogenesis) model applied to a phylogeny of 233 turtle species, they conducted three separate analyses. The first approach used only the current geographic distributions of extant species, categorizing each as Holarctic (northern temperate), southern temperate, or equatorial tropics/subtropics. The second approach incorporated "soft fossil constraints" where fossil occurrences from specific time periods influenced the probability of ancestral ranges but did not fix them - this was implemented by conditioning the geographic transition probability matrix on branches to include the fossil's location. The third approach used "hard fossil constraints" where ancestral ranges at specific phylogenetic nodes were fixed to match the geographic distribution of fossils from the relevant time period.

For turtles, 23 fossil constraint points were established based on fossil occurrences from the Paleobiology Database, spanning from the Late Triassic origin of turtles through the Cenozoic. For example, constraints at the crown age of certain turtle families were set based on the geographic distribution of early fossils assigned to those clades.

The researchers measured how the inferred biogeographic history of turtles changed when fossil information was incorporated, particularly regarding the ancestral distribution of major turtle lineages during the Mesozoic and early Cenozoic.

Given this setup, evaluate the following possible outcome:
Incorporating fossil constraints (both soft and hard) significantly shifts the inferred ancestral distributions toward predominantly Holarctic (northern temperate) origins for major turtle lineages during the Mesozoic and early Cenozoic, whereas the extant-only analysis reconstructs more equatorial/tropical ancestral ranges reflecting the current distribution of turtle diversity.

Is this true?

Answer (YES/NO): NO